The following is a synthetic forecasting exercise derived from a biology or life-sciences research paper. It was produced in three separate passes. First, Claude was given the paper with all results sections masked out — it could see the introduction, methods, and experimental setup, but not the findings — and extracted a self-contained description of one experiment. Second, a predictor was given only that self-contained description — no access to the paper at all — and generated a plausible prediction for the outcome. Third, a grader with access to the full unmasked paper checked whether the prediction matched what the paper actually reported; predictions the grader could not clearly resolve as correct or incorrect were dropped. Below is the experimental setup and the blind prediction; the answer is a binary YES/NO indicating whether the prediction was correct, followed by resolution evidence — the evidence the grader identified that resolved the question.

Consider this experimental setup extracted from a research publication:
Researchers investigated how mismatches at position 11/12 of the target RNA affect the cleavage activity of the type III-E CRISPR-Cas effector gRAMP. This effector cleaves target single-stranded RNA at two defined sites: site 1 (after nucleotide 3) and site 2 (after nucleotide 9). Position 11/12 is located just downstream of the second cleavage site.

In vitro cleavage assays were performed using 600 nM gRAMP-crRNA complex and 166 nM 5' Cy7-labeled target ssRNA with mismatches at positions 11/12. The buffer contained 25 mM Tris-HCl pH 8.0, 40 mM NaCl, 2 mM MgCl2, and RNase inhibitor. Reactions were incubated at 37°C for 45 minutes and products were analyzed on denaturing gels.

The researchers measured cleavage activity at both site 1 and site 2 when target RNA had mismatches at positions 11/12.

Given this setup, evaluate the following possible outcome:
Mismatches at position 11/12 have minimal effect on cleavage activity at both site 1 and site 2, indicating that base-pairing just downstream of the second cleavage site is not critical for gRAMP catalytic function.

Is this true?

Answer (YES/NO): NO